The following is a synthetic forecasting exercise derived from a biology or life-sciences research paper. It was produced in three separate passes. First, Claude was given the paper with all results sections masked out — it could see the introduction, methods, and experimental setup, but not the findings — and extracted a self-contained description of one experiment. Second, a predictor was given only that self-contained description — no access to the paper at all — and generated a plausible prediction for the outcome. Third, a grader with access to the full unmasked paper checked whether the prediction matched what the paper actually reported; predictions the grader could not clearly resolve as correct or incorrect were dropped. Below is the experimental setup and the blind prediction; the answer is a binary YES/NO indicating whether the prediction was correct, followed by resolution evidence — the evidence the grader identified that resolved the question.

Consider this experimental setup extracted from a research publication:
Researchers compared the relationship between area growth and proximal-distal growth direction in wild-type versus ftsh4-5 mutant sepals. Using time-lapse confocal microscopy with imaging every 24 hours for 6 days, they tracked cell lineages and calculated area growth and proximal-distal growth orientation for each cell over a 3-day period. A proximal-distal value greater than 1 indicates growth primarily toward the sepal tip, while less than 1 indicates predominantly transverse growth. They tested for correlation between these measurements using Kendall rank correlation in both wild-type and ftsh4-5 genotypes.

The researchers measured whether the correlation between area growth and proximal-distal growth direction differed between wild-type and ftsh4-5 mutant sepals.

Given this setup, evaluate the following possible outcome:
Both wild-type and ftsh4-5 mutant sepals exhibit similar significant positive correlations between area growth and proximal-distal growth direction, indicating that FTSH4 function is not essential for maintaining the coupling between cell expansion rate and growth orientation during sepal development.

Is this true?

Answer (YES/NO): NO